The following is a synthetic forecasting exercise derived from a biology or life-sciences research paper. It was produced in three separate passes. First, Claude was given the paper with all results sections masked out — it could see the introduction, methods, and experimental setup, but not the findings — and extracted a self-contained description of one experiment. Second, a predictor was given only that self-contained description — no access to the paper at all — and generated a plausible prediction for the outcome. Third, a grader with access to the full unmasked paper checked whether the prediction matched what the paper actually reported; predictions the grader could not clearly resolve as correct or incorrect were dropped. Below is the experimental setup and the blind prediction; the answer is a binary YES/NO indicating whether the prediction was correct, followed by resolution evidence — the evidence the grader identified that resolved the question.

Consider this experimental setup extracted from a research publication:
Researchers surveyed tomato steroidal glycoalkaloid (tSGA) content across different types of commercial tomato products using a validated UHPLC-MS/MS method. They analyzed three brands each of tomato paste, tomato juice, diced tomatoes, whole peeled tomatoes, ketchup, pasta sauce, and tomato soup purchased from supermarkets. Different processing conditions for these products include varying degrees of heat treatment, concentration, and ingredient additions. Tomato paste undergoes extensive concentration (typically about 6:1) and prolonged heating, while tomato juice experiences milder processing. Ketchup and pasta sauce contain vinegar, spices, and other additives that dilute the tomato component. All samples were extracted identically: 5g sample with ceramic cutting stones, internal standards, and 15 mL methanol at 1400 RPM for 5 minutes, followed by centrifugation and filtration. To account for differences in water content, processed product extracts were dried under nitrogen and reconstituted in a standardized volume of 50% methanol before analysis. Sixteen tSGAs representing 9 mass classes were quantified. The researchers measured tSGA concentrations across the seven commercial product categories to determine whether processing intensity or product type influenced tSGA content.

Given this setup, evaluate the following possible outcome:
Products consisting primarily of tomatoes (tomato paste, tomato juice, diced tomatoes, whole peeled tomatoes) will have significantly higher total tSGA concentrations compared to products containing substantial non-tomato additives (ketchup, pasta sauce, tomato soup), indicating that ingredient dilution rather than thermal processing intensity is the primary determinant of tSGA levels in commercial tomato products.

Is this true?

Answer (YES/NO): NO